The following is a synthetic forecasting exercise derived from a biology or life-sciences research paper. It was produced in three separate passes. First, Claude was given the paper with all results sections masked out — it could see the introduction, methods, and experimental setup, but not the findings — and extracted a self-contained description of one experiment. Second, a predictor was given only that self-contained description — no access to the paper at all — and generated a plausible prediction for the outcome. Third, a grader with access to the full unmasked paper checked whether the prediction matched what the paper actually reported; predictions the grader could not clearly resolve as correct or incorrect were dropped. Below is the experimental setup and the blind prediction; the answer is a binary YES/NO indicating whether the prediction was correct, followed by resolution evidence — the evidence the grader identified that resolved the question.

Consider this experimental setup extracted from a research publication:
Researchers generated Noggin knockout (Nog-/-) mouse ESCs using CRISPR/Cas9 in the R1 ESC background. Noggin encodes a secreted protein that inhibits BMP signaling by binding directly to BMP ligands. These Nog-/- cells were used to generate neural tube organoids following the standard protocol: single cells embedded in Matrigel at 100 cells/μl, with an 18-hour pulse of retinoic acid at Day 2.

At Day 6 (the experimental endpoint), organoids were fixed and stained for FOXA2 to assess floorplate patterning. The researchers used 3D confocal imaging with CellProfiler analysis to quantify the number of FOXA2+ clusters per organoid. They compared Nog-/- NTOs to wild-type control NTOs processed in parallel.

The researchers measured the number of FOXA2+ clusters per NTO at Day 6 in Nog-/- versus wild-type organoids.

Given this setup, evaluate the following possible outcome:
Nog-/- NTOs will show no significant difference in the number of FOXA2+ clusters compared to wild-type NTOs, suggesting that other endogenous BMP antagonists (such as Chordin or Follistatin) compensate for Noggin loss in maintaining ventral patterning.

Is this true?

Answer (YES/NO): NO